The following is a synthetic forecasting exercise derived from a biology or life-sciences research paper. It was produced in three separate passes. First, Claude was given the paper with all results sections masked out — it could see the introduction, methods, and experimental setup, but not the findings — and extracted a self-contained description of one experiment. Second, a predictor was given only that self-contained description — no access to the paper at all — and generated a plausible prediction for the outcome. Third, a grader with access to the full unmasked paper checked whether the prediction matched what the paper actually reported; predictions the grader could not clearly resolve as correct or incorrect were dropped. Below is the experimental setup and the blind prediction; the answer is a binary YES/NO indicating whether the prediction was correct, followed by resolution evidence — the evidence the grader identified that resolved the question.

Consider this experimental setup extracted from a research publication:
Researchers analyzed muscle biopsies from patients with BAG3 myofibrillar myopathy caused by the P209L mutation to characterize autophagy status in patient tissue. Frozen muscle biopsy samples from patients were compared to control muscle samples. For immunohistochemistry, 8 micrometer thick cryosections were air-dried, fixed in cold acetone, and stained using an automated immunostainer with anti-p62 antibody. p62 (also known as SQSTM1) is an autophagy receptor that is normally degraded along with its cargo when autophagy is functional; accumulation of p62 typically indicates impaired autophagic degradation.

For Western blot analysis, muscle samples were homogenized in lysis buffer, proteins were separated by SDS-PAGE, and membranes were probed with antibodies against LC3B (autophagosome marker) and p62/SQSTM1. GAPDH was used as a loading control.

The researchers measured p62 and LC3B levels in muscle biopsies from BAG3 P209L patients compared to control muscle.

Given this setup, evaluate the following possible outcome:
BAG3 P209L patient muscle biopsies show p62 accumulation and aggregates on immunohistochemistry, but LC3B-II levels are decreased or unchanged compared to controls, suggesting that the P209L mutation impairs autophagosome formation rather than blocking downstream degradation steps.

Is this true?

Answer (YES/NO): NO